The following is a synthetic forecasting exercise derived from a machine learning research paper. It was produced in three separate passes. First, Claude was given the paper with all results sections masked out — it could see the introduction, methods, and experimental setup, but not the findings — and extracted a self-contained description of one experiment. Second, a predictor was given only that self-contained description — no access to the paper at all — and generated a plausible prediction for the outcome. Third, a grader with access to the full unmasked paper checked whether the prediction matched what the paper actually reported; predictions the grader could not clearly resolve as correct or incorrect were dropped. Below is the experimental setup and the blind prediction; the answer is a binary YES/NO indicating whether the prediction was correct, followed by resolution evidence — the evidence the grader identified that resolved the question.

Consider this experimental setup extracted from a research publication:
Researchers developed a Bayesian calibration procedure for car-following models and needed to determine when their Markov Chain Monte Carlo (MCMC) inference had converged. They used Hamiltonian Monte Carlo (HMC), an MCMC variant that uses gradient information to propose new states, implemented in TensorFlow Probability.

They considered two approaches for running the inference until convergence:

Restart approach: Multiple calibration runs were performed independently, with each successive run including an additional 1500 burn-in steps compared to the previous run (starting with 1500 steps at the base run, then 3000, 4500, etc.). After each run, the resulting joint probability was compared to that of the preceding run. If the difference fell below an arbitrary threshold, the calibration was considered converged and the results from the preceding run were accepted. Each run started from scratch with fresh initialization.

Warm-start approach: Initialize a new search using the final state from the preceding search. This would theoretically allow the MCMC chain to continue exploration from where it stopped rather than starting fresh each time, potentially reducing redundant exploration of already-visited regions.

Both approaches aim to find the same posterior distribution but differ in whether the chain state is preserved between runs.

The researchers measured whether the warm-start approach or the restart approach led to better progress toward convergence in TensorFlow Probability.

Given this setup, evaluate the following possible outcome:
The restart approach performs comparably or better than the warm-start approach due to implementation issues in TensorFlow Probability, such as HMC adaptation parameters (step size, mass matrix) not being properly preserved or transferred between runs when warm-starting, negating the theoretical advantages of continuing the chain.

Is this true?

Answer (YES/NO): YES